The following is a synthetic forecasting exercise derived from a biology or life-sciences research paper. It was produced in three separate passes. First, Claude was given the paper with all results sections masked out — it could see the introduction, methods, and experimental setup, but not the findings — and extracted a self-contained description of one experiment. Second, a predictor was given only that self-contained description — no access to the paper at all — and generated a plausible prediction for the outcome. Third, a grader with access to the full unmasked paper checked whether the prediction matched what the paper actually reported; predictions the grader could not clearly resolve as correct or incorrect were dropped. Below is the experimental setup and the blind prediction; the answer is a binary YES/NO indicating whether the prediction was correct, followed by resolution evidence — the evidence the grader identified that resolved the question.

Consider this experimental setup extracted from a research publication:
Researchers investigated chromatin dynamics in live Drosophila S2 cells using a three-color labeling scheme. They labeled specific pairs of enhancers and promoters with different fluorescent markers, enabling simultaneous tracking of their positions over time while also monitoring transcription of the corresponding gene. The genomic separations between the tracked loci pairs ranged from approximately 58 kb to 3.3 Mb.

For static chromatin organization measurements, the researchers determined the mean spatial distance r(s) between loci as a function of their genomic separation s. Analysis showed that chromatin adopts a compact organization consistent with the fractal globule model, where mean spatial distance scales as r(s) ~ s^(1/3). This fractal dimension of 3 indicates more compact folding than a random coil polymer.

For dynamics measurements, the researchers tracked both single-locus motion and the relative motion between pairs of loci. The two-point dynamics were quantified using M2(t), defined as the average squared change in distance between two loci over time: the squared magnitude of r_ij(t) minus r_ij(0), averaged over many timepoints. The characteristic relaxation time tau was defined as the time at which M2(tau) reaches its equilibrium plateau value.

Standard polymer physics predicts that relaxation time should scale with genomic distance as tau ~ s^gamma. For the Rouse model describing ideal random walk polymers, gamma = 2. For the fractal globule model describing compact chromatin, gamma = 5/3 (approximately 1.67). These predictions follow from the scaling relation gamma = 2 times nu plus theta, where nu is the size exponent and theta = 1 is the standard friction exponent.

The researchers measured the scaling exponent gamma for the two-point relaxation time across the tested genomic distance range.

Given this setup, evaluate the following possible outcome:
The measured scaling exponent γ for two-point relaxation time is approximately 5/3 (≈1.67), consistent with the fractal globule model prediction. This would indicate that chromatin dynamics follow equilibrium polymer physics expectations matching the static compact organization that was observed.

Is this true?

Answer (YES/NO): NO